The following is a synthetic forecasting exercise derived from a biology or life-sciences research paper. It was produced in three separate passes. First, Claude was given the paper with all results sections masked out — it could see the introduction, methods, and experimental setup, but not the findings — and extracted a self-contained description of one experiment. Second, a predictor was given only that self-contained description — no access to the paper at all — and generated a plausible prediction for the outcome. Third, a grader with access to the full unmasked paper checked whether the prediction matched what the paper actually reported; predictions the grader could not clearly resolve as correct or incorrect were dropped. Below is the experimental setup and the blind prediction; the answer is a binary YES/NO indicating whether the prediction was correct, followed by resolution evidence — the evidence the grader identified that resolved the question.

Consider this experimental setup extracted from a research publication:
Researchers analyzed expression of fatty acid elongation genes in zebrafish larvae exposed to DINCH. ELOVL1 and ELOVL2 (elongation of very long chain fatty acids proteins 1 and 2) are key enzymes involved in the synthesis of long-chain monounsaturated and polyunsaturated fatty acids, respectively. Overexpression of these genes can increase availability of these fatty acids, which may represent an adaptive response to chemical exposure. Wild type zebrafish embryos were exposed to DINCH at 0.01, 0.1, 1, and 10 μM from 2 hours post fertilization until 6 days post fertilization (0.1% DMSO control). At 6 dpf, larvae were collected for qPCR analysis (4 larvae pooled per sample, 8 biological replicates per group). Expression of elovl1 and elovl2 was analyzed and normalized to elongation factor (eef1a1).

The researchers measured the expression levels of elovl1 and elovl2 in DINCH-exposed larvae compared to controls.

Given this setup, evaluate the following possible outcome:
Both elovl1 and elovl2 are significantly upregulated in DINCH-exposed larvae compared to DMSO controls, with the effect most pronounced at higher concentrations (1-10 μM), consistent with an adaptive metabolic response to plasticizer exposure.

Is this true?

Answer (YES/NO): NO